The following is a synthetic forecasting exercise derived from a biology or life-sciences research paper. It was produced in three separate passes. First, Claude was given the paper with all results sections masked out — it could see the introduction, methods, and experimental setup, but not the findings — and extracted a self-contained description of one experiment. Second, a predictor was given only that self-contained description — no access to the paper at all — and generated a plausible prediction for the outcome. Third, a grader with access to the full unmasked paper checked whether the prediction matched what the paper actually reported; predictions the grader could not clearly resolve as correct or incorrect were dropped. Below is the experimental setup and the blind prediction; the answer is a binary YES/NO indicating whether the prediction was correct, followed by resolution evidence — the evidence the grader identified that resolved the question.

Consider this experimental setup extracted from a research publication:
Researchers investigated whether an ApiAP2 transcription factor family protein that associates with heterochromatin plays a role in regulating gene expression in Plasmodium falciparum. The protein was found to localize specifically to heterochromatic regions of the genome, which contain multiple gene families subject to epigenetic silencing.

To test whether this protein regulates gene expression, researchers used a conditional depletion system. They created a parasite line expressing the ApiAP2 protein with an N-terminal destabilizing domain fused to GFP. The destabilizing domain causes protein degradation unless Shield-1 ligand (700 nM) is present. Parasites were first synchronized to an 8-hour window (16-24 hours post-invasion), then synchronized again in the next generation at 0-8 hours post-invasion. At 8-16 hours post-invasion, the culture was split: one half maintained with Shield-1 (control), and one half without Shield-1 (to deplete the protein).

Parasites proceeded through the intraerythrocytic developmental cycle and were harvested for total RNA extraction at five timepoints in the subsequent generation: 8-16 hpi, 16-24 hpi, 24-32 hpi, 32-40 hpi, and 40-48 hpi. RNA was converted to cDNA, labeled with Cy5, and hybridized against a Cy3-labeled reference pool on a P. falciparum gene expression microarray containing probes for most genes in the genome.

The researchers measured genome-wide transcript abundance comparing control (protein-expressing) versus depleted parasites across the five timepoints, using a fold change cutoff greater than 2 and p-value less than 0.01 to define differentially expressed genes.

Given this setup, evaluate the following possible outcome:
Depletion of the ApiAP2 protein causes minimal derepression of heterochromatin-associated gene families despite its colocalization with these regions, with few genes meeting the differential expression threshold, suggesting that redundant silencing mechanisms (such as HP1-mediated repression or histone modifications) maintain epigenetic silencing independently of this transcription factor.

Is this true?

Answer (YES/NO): YES